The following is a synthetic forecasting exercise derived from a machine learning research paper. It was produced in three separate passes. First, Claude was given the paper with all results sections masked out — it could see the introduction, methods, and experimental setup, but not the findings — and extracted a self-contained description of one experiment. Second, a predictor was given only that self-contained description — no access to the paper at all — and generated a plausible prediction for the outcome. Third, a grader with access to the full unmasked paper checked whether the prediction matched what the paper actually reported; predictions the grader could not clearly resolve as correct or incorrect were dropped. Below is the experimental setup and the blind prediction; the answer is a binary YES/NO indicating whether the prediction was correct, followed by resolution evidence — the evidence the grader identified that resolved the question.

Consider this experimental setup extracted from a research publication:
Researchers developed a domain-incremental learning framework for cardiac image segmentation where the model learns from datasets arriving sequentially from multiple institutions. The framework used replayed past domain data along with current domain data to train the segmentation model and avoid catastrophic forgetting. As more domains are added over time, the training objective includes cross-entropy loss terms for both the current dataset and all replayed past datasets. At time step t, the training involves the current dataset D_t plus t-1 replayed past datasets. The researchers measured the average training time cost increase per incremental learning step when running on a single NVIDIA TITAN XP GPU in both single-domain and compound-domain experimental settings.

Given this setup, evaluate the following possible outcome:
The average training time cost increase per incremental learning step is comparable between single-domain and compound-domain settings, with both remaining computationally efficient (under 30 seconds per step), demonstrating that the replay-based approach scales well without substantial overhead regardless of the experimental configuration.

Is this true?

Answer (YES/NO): NO